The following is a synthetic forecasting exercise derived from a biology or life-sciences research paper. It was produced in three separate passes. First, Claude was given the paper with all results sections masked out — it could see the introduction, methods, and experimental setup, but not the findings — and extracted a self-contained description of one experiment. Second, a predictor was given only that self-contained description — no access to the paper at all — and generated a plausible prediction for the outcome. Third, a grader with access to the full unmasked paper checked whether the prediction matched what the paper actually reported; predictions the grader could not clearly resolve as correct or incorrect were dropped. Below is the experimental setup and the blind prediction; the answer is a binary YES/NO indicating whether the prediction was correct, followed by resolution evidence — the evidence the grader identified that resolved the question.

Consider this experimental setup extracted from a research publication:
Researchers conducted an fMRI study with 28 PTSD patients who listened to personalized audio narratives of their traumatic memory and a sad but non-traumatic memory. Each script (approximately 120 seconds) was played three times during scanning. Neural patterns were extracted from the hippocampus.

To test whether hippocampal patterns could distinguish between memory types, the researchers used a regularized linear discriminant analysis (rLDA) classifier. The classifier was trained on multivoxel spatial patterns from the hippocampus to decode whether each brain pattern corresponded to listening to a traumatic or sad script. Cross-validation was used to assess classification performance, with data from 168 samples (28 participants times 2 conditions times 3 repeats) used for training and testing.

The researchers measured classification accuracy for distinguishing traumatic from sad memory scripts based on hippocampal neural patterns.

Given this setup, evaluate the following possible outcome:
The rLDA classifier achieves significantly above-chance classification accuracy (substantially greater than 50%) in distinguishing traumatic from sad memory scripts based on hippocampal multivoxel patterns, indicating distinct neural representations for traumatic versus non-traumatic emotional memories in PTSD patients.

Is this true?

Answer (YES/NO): YES